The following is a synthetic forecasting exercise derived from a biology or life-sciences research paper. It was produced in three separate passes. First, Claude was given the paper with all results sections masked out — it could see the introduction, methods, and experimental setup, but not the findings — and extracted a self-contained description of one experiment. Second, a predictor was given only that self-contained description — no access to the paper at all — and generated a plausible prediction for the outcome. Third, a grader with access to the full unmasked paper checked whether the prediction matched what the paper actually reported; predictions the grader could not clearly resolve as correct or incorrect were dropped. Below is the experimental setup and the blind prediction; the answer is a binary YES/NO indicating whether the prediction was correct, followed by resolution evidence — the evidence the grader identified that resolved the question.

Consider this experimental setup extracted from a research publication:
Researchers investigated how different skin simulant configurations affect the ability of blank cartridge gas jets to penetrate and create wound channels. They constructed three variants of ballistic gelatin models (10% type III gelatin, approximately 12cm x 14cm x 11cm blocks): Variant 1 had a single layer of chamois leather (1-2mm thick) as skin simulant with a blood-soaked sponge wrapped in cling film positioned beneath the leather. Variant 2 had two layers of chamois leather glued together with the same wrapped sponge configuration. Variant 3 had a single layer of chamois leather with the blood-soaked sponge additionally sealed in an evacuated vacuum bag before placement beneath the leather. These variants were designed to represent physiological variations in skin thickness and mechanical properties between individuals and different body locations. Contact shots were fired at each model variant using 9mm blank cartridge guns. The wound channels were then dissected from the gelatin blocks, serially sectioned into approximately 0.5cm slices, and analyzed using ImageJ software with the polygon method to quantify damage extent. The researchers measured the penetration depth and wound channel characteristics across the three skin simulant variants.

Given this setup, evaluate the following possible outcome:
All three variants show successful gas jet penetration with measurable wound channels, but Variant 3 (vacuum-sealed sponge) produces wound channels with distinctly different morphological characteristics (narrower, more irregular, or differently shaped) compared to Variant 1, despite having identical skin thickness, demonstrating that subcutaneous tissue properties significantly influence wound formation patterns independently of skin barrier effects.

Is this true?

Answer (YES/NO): NO